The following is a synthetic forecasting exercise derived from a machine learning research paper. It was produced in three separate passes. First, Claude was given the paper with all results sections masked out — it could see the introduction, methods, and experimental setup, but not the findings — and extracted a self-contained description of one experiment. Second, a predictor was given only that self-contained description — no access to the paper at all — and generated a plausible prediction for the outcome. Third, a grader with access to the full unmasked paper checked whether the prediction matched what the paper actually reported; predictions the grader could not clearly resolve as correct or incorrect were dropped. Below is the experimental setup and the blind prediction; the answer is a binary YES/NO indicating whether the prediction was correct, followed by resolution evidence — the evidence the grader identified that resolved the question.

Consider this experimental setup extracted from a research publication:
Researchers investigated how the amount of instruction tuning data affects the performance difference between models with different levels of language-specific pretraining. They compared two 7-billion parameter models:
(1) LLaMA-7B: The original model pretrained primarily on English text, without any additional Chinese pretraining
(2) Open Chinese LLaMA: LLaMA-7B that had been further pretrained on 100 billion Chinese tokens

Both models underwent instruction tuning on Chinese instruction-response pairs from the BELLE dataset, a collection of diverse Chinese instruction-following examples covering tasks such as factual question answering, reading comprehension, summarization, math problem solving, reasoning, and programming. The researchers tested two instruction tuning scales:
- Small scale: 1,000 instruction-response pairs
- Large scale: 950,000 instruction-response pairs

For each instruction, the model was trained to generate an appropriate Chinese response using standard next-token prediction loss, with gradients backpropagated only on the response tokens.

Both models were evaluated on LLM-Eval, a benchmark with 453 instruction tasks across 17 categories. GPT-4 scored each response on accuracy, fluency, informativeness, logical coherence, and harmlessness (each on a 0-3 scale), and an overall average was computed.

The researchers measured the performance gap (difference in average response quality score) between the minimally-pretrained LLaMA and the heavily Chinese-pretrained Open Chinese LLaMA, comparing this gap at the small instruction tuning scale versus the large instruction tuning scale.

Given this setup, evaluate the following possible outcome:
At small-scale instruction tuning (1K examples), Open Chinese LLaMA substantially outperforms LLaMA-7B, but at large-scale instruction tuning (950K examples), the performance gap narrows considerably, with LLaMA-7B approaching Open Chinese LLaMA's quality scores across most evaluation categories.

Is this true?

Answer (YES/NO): YES